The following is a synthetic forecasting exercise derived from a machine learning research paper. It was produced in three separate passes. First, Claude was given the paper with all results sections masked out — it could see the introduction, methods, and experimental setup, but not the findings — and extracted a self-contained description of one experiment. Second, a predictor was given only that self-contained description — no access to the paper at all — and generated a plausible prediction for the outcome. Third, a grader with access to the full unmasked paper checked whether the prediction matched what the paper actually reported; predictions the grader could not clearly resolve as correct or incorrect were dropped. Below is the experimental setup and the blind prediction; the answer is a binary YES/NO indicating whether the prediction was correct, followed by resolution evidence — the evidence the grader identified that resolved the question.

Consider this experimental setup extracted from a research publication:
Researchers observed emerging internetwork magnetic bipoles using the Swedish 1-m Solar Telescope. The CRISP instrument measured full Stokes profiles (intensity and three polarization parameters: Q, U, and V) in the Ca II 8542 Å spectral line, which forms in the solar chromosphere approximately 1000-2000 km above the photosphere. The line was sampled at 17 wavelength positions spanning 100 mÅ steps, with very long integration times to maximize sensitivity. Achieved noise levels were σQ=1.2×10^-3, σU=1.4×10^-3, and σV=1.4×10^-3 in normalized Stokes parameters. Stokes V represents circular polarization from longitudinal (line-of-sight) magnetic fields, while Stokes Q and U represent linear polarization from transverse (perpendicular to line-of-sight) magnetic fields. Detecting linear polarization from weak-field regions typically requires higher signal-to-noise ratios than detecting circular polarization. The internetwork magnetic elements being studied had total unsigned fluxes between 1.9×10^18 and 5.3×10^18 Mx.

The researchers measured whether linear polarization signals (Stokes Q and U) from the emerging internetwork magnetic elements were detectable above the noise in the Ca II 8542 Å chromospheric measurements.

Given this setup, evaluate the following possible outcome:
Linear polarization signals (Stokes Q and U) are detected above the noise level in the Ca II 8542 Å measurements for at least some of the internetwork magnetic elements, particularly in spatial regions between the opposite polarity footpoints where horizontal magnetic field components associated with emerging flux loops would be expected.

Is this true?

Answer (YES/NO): NO